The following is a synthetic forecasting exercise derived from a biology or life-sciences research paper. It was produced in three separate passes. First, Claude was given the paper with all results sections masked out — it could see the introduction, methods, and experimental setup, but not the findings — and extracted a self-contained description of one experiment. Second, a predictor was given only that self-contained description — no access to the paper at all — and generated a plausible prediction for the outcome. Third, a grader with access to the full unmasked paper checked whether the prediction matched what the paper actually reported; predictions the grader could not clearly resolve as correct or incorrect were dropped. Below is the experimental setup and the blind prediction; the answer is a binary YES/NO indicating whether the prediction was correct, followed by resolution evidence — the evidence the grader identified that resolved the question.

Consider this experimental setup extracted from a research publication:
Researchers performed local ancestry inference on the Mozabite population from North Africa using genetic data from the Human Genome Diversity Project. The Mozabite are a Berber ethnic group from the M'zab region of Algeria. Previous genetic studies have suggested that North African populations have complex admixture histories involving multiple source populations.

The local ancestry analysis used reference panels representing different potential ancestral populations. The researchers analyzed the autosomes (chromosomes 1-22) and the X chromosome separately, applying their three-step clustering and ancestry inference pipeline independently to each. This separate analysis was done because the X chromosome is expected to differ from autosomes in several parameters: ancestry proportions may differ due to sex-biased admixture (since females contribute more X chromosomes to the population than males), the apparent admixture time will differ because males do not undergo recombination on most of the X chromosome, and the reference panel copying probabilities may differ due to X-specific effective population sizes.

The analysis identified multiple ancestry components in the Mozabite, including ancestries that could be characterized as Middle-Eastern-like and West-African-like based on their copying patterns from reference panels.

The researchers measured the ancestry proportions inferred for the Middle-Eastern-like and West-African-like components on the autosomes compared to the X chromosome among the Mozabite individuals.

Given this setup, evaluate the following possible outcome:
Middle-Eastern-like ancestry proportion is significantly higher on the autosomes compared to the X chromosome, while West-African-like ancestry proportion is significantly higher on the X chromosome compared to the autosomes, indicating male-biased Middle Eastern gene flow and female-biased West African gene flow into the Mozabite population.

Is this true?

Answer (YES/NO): NO